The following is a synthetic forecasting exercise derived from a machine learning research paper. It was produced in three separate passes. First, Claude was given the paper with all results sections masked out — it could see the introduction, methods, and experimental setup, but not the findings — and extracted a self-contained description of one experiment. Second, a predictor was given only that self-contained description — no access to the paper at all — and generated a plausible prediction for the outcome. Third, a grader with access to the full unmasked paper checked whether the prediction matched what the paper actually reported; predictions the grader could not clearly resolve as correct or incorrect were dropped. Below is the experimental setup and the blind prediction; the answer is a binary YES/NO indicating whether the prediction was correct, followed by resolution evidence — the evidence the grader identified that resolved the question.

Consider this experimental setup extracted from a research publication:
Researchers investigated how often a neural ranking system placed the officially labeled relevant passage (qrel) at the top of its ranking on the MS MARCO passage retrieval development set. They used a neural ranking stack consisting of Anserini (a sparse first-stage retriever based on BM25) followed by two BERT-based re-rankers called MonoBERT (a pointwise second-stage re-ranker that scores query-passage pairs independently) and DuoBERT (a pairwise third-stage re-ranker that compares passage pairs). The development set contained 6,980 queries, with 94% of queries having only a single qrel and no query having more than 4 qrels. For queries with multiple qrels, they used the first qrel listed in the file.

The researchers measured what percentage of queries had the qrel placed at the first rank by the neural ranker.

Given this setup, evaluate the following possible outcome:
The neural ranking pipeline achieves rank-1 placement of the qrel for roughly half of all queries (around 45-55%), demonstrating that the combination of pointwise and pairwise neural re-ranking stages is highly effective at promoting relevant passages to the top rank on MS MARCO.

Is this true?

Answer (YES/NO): NO